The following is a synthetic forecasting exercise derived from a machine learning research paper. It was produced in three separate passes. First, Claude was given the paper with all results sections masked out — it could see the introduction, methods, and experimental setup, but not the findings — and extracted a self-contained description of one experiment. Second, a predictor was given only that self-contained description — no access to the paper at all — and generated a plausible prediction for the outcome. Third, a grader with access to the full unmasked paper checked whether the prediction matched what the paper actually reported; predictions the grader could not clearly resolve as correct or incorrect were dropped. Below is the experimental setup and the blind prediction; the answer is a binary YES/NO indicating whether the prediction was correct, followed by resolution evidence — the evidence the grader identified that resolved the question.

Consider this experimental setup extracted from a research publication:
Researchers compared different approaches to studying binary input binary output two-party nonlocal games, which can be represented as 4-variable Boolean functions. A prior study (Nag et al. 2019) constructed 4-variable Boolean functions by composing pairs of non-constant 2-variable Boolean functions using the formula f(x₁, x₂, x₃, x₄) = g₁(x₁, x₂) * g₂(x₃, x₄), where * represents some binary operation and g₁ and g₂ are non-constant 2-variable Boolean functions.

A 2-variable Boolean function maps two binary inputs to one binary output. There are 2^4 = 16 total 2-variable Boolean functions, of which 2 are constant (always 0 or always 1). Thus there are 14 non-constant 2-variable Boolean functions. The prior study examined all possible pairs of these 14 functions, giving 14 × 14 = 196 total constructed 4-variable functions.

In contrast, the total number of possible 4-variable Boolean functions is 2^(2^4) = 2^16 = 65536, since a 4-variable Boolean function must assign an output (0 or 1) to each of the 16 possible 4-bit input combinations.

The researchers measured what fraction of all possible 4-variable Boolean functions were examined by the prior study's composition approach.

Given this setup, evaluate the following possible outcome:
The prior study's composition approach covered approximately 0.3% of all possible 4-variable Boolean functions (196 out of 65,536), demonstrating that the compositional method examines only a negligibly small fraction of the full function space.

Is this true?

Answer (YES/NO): YES